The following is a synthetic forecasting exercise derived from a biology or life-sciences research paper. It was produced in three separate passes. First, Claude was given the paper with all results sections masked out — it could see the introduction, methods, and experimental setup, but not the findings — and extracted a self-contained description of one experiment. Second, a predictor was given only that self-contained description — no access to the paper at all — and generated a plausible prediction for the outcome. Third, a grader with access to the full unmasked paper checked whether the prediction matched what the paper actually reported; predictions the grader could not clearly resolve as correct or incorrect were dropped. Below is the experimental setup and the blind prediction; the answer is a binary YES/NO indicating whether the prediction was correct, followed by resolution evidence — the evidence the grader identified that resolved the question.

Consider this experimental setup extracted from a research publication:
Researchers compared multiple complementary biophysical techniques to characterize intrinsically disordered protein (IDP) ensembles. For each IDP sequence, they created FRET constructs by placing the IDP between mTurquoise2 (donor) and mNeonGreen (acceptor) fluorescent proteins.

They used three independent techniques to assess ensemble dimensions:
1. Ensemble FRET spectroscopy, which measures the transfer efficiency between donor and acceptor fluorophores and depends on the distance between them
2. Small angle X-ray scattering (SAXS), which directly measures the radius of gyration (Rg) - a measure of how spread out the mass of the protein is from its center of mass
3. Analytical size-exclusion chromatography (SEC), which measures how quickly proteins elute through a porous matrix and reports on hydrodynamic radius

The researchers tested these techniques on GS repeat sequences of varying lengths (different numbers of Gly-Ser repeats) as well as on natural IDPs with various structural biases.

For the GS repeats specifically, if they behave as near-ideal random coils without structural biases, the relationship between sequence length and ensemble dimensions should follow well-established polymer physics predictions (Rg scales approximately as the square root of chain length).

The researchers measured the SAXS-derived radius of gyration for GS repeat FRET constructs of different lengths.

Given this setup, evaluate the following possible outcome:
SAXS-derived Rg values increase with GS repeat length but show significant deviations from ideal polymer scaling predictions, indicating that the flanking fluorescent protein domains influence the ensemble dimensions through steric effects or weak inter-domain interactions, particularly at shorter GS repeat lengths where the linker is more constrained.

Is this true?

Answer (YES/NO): NO